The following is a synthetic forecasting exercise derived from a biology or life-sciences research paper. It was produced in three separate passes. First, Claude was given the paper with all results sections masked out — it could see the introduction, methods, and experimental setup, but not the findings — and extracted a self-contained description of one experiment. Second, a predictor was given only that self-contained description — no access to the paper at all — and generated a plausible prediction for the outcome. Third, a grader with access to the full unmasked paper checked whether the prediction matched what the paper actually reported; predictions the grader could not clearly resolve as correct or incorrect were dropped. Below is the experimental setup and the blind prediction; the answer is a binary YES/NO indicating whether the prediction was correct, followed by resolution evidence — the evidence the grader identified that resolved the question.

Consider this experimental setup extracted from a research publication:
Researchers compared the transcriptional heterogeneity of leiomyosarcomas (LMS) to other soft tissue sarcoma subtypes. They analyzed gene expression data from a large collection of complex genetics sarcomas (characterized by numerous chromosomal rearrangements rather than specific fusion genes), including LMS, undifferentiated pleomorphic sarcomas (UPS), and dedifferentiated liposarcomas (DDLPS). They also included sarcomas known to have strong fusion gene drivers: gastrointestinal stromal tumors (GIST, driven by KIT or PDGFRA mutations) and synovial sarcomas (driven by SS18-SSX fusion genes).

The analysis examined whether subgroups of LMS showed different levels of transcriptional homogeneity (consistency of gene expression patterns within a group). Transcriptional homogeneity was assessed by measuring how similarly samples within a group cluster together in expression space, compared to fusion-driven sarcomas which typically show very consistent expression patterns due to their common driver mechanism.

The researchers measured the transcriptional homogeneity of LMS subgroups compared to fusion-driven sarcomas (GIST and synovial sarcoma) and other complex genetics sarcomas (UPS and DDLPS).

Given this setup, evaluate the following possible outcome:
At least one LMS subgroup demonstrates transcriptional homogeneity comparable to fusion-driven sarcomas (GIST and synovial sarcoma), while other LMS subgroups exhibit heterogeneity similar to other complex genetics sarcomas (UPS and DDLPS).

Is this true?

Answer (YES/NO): YES